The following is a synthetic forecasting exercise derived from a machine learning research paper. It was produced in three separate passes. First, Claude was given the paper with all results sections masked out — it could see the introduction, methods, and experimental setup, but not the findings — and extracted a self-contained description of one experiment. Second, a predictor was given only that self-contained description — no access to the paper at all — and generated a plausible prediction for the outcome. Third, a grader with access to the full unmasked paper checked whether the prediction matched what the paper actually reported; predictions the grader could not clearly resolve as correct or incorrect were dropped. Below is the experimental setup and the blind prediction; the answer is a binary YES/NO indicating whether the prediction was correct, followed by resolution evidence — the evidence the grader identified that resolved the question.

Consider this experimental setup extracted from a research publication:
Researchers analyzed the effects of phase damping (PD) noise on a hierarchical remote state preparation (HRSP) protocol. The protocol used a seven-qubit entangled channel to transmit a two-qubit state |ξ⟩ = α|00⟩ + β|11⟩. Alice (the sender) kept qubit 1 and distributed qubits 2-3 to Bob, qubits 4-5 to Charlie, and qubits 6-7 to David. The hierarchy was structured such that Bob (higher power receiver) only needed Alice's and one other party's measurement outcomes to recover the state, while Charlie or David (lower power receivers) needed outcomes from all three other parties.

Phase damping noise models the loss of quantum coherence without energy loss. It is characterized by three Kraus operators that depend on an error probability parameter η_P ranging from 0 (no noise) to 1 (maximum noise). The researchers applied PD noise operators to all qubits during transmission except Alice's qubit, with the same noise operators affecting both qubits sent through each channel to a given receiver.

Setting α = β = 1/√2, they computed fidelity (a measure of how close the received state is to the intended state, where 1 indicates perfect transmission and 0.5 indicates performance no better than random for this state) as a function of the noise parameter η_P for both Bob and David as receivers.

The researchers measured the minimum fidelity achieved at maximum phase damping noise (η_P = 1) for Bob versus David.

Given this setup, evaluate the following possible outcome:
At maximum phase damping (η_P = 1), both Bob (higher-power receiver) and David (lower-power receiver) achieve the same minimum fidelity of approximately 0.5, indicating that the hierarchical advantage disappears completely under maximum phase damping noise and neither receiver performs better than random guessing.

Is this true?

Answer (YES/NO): NO